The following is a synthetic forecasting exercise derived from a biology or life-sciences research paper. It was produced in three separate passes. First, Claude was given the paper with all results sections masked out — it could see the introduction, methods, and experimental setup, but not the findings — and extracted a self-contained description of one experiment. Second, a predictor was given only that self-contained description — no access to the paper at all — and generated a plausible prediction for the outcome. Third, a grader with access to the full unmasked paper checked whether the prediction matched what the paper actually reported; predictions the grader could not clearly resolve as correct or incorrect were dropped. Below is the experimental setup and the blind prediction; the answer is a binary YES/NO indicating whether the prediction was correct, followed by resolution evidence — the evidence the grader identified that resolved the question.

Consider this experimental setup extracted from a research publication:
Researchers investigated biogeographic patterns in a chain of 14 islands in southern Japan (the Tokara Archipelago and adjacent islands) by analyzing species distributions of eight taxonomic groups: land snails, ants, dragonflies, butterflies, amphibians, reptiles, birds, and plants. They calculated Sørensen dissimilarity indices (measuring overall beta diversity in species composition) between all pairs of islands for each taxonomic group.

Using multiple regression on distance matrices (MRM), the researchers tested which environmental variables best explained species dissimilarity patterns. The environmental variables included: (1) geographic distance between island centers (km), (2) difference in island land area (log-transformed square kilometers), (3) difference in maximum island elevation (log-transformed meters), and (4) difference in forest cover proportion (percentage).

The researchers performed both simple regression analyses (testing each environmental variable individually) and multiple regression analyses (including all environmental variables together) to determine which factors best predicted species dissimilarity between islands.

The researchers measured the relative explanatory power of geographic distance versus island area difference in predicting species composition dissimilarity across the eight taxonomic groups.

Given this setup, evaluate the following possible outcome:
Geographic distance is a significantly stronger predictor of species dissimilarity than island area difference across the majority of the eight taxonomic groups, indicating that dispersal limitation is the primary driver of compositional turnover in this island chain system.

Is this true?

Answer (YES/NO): NO